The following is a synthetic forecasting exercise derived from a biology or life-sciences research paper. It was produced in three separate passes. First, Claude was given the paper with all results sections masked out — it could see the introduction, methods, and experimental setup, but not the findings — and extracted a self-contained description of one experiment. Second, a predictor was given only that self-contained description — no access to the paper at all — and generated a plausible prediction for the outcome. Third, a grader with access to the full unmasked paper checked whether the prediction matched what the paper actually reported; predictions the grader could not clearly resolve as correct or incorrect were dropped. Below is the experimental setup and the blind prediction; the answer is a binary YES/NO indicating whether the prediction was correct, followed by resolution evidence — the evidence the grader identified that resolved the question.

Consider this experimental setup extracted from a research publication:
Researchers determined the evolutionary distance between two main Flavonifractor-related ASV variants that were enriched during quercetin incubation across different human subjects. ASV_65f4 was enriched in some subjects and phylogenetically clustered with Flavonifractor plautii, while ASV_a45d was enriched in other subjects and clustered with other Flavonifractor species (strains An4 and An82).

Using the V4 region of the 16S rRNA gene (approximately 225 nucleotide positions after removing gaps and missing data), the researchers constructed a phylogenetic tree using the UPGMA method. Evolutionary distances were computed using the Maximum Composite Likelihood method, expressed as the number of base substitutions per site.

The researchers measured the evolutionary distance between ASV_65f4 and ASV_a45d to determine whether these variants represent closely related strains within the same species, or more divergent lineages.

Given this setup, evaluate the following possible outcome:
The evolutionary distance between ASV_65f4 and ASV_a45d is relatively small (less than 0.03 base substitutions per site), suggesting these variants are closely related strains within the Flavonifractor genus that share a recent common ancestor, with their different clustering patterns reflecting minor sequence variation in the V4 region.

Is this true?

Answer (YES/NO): NO